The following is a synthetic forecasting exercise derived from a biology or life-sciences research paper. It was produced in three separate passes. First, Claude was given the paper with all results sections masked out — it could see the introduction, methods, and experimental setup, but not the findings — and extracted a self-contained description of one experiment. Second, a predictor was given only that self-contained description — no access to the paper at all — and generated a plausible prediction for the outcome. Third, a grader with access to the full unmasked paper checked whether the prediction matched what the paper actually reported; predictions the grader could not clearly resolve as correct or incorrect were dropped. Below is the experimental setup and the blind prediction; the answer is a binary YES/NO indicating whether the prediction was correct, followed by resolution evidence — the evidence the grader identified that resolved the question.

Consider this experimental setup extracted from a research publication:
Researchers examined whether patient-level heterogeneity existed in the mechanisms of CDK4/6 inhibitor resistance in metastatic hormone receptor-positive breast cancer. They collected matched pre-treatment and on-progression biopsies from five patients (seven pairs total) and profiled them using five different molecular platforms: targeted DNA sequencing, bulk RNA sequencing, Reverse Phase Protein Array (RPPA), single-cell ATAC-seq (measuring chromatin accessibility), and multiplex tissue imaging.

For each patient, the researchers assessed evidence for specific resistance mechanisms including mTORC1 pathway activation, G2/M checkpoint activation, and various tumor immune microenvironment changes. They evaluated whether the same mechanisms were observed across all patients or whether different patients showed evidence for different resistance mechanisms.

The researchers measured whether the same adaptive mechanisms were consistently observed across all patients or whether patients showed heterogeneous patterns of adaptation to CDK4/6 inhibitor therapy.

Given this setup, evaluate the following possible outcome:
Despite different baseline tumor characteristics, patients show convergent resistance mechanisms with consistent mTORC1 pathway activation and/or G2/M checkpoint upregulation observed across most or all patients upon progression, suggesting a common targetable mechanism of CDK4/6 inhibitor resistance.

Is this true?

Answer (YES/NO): NO